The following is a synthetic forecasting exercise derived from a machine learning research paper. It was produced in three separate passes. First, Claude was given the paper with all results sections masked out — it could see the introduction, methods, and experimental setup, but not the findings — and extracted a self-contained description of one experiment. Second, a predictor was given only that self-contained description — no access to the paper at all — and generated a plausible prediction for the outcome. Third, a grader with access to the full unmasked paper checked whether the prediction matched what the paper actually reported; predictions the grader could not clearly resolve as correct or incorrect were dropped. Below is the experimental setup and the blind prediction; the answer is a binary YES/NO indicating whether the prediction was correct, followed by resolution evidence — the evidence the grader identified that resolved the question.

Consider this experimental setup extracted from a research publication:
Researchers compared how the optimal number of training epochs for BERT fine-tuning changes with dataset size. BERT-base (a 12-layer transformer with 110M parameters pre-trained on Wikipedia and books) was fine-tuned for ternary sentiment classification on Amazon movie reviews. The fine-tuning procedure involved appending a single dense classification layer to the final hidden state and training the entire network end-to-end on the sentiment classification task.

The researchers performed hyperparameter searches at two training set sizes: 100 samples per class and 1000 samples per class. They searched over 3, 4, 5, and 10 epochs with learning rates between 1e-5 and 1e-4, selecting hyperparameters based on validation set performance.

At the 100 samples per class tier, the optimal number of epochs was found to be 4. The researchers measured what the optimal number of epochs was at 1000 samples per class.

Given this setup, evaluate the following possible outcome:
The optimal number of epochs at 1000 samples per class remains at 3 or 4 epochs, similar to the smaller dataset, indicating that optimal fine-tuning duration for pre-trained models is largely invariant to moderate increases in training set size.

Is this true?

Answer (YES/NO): YES